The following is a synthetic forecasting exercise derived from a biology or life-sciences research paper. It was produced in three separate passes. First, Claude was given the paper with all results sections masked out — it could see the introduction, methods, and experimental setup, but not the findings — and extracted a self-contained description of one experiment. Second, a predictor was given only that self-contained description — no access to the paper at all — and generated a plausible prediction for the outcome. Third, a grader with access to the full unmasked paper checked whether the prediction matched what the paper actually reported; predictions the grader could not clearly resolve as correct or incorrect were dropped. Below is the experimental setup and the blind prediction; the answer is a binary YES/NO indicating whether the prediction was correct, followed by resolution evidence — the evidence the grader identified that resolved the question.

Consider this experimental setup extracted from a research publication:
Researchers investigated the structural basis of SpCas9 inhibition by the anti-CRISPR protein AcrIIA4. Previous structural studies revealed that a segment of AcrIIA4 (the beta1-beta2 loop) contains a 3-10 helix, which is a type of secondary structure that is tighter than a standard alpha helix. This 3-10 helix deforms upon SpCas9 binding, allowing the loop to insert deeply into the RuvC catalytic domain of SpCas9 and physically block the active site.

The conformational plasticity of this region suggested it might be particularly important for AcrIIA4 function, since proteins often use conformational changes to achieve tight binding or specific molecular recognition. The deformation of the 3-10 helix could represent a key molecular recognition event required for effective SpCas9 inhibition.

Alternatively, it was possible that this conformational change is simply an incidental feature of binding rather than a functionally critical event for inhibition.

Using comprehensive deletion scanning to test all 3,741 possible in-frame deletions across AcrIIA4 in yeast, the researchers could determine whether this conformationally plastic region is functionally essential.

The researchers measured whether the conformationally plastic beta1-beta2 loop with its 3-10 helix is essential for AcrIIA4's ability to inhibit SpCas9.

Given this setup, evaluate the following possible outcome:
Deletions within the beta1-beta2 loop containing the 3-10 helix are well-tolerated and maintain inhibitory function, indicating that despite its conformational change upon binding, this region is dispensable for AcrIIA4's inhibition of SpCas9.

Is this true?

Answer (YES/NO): YES